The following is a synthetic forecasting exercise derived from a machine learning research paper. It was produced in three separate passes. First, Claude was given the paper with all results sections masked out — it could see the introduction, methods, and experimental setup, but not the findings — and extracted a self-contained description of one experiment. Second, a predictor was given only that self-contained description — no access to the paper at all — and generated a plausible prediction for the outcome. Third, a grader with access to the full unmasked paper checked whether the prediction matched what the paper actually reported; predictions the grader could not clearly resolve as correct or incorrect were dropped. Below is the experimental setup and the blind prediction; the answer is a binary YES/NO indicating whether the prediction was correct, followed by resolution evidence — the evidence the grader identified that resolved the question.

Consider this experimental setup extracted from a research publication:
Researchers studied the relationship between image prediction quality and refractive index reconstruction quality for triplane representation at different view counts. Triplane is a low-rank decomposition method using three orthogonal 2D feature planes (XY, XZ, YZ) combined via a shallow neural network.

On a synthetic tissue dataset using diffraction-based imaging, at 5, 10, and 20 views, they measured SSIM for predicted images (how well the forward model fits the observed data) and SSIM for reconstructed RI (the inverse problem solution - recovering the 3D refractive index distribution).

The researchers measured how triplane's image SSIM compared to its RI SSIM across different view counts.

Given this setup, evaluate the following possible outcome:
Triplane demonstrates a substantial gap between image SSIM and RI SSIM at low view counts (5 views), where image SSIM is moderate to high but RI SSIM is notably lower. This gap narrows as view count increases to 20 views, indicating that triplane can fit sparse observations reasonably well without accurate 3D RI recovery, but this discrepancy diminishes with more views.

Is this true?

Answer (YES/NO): YES